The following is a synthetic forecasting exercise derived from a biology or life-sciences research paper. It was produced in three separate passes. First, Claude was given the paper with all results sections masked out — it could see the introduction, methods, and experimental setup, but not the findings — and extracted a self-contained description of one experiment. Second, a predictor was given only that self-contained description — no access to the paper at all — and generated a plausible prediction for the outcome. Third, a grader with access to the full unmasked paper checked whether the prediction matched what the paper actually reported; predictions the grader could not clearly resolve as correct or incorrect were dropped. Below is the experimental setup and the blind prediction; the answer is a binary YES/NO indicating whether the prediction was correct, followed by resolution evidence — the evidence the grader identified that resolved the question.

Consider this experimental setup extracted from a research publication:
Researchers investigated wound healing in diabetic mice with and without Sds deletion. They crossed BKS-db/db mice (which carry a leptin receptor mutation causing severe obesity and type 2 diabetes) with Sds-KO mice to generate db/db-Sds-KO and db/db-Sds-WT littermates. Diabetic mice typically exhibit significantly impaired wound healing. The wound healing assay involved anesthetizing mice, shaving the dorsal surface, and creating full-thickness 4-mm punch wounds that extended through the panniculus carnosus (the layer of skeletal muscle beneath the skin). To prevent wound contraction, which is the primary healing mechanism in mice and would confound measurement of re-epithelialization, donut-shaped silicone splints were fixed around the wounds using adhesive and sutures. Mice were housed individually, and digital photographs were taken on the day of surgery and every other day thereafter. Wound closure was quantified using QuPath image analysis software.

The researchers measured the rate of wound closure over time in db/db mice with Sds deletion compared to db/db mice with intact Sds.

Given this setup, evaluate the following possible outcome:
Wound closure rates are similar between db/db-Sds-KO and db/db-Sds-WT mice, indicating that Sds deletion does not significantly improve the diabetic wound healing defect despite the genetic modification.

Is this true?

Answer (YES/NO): NO